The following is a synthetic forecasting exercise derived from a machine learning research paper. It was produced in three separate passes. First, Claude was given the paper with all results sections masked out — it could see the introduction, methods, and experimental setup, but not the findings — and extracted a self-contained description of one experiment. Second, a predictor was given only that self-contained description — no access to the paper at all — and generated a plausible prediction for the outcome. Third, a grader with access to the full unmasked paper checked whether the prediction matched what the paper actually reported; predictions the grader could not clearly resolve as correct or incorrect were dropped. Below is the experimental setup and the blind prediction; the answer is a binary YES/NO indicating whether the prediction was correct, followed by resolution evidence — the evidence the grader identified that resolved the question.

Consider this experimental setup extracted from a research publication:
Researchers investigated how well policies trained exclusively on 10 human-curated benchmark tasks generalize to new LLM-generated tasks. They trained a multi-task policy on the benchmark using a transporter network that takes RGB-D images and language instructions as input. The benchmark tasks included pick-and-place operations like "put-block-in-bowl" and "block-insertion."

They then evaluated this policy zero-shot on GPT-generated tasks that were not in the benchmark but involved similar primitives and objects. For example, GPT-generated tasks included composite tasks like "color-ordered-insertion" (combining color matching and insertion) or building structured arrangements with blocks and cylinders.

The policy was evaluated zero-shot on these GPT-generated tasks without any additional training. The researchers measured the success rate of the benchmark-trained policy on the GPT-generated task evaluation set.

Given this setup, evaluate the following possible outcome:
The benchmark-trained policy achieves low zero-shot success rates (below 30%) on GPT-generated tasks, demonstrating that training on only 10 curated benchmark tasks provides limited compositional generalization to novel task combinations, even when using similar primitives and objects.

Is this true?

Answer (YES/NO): YES